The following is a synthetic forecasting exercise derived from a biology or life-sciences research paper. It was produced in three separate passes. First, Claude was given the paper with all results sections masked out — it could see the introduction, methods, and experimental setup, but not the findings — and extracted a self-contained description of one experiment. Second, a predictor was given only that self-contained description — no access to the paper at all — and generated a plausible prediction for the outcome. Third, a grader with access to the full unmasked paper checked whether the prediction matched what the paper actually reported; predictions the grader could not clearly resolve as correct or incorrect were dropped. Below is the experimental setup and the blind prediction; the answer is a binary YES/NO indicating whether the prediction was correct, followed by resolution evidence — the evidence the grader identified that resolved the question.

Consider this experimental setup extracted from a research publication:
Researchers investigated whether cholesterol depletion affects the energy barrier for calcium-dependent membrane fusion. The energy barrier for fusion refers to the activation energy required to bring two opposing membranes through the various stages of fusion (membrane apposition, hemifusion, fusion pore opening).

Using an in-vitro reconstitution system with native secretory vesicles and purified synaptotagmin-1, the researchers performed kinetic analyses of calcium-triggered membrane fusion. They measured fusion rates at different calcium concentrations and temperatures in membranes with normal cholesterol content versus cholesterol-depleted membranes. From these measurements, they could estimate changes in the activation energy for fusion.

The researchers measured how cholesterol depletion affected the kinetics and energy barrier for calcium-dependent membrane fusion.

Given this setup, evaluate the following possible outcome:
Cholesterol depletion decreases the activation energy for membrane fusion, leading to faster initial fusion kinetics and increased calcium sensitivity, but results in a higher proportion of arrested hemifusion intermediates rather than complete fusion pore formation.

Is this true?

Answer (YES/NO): NO